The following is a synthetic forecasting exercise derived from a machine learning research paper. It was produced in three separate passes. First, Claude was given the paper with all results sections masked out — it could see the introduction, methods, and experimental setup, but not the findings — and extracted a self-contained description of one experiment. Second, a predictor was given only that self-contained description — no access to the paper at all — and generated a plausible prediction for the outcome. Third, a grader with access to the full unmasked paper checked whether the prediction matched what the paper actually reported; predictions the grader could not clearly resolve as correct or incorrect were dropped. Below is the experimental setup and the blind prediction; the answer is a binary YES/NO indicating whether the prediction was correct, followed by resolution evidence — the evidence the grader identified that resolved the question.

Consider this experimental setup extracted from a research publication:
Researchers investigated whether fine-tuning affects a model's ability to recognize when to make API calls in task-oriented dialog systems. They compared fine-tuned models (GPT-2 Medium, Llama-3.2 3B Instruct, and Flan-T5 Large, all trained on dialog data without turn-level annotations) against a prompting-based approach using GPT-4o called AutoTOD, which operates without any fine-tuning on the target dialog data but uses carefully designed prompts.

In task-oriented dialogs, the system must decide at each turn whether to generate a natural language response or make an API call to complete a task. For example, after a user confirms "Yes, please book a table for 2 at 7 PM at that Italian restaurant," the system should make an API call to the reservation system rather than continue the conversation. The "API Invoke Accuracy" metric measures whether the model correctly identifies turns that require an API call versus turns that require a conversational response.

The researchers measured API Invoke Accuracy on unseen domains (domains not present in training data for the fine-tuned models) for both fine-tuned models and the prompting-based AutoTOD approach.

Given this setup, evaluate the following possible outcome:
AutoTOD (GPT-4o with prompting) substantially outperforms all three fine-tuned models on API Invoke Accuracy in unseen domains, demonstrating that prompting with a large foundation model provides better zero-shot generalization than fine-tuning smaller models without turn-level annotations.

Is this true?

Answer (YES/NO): NO